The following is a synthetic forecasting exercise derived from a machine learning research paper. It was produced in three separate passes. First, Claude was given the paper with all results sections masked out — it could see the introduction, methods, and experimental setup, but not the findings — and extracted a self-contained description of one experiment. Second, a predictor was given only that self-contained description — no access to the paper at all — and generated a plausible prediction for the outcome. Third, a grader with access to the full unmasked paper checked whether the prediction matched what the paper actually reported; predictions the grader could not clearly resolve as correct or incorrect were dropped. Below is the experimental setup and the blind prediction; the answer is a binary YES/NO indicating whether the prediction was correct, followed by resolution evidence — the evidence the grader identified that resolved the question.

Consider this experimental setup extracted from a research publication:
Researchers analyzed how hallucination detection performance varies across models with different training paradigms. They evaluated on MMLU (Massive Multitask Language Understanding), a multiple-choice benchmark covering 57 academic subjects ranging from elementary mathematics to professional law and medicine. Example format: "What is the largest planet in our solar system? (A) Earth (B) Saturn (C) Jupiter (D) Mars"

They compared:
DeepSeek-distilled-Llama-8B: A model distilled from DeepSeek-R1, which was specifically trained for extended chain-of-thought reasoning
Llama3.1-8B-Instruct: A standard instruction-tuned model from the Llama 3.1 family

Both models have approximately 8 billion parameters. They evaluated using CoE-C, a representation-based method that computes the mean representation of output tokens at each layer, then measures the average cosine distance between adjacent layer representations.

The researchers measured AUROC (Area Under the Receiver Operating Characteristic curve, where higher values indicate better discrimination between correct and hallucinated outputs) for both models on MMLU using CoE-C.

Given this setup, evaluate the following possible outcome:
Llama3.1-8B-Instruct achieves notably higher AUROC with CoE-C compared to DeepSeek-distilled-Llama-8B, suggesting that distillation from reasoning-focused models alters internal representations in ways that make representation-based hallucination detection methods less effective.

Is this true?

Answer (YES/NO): NO